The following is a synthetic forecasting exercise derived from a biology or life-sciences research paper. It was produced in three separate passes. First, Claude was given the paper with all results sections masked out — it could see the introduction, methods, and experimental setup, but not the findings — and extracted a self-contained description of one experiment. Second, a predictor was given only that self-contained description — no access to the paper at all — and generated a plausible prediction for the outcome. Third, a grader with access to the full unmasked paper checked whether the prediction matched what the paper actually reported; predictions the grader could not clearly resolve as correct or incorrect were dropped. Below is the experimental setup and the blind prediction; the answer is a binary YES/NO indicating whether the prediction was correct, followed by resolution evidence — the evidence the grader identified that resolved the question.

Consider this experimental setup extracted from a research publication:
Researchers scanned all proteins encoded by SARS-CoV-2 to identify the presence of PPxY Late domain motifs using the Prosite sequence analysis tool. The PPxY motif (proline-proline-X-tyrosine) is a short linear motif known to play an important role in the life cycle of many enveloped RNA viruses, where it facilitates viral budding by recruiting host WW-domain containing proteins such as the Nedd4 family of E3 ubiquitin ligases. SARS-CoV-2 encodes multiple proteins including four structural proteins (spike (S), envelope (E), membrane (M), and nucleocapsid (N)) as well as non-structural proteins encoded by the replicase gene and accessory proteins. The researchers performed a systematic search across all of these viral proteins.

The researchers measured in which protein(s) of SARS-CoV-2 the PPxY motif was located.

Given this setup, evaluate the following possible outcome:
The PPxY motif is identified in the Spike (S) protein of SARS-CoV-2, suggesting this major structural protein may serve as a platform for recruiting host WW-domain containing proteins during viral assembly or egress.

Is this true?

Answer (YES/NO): YES